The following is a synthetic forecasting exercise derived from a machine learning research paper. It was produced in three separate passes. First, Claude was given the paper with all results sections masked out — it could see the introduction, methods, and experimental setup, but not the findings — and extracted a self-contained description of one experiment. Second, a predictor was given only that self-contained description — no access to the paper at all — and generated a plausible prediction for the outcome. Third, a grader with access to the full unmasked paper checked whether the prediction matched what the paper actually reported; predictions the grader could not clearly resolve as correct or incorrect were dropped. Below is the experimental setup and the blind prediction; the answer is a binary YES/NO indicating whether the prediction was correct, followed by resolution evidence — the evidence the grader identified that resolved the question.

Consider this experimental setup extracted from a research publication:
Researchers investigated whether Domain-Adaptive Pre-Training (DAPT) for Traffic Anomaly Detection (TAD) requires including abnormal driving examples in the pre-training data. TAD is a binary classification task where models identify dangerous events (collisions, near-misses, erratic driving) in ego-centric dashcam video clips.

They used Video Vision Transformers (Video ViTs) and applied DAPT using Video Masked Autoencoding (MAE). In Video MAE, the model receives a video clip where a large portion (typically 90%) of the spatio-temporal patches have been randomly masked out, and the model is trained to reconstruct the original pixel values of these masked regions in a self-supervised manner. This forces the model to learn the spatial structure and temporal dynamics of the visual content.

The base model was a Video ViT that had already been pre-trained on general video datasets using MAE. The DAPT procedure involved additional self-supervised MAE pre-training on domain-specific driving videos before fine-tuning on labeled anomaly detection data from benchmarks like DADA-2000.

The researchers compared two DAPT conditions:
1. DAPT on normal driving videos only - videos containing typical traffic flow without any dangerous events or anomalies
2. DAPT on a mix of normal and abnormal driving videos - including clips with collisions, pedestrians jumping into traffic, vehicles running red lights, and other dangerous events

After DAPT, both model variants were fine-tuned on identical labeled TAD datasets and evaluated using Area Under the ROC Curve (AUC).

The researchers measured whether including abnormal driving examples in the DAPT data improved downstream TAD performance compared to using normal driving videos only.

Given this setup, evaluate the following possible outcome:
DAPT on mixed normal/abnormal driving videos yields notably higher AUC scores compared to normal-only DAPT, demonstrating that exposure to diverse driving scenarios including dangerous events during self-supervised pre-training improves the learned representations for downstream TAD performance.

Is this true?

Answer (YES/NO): NO